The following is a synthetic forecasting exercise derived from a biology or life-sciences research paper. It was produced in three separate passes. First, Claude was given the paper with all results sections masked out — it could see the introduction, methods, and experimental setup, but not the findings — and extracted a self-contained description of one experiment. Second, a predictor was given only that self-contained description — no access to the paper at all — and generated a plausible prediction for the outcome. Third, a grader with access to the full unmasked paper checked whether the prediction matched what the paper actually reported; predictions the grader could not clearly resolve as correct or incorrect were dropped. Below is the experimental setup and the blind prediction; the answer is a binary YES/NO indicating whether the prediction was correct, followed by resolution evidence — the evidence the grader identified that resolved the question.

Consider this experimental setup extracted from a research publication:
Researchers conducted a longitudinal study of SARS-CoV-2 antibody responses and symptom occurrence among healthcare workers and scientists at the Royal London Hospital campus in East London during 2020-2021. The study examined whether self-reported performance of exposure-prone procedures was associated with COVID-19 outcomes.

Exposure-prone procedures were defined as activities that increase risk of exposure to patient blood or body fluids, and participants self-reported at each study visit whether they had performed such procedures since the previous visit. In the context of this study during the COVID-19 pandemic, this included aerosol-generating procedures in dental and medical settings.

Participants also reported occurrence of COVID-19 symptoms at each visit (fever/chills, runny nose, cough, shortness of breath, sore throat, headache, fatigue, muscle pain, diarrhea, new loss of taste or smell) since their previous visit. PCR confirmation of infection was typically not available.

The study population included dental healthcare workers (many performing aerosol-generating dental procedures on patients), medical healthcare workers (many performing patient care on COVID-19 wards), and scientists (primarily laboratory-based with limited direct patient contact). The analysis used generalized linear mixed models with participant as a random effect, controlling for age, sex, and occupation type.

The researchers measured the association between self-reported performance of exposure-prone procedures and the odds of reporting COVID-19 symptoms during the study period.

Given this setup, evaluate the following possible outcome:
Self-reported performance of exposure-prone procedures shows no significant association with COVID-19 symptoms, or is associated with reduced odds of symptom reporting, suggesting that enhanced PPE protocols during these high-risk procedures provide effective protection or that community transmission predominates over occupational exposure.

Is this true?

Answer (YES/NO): NO